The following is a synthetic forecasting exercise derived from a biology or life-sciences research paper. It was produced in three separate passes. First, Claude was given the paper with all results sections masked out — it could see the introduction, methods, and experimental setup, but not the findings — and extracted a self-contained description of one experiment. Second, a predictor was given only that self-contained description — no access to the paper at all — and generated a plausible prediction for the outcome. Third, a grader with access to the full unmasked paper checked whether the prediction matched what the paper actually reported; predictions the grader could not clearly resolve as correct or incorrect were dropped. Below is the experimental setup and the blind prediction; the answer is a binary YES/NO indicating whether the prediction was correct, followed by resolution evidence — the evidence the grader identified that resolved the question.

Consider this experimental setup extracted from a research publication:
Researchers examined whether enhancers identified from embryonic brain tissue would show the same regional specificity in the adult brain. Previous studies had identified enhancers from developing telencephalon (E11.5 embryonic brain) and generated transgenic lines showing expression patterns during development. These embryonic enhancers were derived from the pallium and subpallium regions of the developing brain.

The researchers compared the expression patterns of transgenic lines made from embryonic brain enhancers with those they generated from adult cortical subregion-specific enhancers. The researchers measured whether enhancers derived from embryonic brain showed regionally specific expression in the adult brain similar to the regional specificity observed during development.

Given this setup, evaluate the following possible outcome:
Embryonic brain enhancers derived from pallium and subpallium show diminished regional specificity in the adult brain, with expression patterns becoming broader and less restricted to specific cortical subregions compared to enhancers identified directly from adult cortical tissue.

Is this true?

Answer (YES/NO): YES